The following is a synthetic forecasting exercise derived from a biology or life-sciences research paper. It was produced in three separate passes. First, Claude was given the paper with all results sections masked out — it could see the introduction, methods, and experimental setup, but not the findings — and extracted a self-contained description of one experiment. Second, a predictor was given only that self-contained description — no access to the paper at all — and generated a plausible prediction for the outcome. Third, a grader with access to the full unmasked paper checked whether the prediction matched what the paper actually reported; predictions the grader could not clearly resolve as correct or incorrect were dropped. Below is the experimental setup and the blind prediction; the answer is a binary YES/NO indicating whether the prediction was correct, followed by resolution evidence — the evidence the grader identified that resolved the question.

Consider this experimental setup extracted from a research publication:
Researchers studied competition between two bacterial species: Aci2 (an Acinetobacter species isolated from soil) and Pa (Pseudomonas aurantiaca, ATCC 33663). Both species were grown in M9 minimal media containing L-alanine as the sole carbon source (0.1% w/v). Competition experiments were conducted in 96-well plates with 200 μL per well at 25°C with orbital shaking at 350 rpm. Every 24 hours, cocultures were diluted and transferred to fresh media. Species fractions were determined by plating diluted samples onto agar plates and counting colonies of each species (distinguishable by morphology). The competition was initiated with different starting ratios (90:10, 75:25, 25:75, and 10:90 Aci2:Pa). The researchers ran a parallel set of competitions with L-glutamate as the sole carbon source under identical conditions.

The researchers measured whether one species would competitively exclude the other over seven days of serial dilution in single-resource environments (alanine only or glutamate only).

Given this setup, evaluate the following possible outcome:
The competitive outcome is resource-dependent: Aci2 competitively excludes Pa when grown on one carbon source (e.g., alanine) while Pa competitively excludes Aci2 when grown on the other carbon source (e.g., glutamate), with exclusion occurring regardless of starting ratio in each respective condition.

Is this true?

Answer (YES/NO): NO